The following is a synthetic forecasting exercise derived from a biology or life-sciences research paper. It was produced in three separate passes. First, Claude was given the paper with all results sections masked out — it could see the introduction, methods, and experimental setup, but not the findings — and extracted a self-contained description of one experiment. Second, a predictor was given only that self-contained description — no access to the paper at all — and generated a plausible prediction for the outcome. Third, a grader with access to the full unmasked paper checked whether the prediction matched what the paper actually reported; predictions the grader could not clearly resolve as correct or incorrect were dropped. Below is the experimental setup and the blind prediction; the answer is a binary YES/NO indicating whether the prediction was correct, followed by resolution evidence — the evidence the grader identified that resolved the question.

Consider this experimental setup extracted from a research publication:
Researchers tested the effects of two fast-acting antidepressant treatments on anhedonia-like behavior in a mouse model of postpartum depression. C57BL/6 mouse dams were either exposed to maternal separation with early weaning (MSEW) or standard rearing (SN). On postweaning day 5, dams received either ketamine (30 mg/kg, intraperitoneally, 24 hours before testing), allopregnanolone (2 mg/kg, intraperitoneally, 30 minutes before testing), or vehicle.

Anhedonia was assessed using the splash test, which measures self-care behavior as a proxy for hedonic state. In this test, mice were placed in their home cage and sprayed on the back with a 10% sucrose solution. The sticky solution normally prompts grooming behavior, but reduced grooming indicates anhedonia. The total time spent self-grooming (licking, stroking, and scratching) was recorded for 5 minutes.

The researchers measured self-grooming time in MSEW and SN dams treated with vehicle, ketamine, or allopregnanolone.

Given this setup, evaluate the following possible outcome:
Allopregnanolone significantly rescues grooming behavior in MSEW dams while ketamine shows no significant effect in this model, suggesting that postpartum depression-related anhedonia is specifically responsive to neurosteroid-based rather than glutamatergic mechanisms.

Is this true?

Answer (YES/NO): NO